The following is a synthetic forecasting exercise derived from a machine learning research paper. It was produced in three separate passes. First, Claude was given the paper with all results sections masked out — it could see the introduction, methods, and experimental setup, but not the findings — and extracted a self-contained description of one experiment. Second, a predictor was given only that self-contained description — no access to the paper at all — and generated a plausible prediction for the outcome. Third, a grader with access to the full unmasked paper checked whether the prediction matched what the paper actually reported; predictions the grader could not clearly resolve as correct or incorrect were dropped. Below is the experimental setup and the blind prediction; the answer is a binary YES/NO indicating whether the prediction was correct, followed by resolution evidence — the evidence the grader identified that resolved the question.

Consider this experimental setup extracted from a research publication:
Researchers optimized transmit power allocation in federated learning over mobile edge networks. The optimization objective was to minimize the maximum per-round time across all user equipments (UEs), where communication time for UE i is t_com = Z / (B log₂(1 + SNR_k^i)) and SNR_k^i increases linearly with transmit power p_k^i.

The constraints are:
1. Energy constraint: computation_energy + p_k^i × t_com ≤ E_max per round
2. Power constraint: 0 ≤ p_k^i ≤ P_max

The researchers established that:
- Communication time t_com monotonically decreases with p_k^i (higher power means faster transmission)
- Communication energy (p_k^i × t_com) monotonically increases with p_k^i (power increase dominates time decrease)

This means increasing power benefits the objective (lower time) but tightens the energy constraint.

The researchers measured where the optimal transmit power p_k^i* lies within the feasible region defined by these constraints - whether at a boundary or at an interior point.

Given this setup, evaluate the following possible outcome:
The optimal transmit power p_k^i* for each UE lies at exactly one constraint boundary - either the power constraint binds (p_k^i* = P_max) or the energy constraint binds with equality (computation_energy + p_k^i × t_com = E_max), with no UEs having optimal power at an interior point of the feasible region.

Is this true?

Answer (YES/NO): YES